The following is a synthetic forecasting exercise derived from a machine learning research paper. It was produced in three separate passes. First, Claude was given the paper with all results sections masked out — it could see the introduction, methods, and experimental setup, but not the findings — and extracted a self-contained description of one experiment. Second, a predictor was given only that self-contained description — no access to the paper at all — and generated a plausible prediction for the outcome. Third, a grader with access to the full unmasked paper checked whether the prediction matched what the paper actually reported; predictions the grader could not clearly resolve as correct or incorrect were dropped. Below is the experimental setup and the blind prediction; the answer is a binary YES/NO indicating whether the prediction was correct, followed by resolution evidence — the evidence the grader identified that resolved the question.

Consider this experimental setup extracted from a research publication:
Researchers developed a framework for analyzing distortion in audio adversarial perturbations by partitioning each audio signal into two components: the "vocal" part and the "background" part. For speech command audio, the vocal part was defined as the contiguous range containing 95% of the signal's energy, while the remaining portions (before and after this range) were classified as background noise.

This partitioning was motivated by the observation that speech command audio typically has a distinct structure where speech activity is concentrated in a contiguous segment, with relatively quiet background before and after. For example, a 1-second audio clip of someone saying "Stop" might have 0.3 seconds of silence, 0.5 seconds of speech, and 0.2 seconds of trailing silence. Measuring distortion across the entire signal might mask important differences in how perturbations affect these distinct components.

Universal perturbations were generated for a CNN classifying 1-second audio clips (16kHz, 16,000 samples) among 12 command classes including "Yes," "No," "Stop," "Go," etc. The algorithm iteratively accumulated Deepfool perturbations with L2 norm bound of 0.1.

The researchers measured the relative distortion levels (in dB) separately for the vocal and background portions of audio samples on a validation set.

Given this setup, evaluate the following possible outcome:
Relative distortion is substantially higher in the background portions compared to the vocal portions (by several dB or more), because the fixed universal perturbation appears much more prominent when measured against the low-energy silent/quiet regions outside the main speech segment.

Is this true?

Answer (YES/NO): YES